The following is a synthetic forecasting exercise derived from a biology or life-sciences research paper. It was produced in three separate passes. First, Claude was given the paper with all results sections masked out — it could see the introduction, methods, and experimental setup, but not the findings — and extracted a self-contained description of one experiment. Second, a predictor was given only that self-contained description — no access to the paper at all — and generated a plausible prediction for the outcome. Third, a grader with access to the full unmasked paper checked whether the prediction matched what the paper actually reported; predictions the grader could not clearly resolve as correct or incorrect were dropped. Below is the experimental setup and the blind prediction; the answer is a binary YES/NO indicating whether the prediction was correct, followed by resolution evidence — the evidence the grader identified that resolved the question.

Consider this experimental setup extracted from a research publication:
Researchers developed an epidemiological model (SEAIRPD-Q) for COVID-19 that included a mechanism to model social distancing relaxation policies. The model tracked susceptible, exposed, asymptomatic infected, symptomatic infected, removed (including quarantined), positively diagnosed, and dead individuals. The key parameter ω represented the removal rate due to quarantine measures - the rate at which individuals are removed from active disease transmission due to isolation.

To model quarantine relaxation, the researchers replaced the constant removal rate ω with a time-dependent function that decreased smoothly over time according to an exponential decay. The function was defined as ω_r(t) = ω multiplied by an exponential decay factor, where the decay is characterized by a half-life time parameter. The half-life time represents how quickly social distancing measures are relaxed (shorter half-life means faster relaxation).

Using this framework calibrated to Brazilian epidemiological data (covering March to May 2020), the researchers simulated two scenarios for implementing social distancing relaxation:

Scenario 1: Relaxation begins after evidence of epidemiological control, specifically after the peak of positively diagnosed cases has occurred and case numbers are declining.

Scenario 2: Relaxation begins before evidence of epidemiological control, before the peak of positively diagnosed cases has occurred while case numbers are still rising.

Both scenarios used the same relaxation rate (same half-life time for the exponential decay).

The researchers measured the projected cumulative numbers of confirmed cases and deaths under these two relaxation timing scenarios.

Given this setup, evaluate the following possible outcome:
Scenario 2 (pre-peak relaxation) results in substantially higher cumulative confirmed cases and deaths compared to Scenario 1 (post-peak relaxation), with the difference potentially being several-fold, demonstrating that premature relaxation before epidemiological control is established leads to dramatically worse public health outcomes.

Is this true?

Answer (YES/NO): NO